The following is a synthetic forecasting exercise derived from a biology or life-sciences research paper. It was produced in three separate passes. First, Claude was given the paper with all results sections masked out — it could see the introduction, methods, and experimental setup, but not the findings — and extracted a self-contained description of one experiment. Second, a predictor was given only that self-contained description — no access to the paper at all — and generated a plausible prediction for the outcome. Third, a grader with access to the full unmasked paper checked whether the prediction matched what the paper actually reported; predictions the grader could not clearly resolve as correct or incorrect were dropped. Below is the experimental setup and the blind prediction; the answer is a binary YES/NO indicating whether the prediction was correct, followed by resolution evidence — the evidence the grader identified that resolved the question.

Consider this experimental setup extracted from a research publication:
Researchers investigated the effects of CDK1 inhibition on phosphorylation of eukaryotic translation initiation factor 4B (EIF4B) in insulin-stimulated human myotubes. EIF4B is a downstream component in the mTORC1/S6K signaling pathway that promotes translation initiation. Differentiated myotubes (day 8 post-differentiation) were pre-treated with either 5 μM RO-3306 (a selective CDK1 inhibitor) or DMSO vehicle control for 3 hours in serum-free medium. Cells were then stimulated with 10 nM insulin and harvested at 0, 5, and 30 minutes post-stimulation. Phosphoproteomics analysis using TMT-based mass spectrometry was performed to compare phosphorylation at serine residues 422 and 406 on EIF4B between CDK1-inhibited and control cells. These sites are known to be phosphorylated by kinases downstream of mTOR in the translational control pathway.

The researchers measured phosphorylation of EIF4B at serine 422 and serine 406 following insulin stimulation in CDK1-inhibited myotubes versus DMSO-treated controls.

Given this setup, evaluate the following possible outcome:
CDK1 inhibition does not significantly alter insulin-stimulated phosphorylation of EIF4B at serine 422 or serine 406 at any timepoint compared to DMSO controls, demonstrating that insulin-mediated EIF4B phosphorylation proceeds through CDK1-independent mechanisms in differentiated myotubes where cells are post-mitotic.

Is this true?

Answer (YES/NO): NO